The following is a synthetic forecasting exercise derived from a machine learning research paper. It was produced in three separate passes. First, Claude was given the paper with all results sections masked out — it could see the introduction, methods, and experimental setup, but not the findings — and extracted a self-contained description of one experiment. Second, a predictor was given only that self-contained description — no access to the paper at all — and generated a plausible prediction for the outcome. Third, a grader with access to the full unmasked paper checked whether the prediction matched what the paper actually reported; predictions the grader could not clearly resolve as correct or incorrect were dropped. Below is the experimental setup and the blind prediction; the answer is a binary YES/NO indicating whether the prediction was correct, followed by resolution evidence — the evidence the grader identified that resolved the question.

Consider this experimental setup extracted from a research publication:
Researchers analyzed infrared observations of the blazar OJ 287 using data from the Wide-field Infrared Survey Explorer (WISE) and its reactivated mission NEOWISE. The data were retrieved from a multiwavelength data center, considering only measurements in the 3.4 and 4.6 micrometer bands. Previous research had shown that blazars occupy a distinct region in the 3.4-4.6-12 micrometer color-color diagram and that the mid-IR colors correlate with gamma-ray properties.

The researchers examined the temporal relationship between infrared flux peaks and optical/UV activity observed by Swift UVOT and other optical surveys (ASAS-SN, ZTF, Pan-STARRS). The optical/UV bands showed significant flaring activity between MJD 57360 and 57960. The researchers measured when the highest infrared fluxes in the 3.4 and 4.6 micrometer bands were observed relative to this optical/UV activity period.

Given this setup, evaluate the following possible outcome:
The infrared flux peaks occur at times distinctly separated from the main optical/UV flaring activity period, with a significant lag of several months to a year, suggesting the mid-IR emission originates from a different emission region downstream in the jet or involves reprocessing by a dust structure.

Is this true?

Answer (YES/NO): NO